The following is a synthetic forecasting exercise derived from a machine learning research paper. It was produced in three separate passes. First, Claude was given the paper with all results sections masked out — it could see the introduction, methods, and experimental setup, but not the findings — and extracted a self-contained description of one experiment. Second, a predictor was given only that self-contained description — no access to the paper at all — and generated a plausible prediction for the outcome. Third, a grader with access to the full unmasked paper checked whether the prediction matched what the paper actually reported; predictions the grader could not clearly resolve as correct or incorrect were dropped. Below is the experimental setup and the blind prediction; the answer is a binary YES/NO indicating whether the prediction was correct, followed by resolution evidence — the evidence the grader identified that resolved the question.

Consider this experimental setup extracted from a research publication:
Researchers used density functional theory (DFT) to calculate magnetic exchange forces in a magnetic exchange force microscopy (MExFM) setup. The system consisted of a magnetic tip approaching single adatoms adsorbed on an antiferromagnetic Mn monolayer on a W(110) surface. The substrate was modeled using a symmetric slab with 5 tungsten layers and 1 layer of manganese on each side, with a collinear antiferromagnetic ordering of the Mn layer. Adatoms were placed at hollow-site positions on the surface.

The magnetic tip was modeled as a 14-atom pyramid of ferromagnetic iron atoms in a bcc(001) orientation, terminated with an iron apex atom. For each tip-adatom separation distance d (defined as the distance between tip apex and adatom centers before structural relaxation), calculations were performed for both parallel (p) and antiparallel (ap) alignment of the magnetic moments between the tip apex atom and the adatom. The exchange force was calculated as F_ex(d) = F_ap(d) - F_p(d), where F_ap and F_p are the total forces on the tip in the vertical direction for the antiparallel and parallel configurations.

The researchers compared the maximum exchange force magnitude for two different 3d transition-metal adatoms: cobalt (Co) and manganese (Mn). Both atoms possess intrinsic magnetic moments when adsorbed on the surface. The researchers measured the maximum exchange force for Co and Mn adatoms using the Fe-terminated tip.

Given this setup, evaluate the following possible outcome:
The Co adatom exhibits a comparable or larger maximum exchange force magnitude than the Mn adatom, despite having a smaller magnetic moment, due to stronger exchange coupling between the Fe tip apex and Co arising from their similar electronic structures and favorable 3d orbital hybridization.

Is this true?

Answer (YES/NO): NO